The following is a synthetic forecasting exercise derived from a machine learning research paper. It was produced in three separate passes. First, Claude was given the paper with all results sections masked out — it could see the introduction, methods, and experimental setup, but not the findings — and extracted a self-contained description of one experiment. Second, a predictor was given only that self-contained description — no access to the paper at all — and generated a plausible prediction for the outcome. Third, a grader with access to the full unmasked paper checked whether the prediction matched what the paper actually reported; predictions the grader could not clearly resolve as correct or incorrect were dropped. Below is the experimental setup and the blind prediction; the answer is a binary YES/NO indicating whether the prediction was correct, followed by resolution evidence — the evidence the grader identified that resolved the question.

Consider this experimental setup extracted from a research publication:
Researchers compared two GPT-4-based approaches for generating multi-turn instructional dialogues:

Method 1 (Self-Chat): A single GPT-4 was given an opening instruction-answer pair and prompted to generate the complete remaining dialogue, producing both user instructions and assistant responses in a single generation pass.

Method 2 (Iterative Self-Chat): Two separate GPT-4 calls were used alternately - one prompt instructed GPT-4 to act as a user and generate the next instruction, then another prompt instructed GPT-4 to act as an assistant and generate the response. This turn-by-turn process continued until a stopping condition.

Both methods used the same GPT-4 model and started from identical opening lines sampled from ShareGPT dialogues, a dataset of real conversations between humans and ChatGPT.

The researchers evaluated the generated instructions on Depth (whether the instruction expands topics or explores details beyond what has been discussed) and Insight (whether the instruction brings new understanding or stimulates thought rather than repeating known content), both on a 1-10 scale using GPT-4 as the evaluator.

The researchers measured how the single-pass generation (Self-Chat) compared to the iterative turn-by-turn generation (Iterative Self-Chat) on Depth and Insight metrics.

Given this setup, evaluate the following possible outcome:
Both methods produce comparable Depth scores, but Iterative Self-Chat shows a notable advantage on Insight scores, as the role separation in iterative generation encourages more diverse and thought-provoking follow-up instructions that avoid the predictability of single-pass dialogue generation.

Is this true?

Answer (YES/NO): NO